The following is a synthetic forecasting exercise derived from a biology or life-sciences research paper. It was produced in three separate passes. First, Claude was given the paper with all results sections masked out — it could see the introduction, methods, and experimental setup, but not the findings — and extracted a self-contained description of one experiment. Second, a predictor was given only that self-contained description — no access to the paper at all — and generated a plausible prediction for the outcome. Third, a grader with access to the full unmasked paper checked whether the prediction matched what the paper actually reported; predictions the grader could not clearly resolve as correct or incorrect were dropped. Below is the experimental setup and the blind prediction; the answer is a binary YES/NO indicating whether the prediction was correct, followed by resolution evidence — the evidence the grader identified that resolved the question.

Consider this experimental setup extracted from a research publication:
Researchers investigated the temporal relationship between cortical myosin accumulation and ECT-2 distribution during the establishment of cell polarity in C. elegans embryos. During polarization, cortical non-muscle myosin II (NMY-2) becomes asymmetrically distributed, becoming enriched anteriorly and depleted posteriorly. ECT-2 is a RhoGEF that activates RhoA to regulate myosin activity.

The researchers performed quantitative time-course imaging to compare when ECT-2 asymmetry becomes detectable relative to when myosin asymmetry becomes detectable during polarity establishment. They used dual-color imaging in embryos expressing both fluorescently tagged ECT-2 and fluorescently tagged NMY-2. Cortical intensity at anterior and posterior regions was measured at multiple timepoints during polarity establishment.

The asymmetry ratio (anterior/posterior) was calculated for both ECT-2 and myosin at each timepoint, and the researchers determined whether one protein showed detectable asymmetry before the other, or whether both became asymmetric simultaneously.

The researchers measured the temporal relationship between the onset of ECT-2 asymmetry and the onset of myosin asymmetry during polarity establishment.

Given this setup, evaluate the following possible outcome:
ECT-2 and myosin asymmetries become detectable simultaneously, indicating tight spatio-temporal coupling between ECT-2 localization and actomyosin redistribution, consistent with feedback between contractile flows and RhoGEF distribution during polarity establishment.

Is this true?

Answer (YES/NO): YES